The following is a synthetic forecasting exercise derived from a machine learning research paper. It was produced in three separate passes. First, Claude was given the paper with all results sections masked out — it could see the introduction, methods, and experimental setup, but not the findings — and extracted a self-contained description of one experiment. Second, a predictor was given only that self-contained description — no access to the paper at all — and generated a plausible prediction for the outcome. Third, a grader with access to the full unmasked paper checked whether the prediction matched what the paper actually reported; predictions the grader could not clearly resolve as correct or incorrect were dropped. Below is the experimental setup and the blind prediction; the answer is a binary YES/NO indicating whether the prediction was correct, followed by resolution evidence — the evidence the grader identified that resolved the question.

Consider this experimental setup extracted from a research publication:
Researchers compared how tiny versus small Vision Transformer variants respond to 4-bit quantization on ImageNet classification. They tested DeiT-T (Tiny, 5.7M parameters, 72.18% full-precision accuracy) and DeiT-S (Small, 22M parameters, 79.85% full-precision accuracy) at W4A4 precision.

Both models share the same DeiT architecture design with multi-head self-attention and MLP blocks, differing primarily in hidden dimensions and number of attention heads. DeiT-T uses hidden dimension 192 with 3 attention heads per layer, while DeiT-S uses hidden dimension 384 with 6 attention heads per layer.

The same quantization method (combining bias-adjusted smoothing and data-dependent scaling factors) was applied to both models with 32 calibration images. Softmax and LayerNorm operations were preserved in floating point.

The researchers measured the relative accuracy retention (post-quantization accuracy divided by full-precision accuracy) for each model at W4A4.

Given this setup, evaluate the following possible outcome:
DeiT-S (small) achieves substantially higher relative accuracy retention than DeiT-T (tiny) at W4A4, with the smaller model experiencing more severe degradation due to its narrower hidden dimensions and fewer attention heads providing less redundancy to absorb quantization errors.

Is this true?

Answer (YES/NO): YES